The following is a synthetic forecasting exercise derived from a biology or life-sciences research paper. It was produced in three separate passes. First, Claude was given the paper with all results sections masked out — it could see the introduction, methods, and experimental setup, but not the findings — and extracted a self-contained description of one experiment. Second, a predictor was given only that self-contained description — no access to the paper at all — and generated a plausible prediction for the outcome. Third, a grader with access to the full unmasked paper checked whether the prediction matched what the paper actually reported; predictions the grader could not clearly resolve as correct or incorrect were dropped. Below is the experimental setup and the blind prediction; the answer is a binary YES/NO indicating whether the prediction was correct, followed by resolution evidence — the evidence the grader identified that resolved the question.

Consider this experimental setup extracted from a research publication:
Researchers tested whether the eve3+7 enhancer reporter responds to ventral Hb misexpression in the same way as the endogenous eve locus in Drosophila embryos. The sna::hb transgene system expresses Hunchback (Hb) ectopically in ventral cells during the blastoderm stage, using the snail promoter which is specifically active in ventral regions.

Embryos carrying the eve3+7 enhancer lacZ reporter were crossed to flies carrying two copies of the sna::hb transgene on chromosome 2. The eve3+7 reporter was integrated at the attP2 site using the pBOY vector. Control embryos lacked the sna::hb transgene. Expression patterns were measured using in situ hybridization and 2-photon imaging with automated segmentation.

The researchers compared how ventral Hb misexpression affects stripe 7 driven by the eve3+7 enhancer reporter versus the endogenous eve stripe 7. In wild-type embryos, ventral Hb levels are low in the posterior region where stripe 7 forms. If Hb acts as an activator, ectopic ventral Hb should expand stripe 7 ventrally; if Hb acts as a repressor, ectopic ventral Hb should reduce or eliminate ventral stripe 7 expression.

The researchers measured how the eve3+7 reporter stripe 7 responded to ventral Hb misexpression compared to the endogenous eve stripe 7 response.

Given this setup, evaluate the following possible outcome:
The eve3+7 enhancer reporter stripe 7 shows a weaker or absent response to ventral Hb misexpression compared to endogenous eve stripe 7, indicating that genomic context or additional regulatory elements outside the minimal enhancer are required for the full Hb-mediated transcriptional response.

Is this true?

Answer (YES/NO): NO